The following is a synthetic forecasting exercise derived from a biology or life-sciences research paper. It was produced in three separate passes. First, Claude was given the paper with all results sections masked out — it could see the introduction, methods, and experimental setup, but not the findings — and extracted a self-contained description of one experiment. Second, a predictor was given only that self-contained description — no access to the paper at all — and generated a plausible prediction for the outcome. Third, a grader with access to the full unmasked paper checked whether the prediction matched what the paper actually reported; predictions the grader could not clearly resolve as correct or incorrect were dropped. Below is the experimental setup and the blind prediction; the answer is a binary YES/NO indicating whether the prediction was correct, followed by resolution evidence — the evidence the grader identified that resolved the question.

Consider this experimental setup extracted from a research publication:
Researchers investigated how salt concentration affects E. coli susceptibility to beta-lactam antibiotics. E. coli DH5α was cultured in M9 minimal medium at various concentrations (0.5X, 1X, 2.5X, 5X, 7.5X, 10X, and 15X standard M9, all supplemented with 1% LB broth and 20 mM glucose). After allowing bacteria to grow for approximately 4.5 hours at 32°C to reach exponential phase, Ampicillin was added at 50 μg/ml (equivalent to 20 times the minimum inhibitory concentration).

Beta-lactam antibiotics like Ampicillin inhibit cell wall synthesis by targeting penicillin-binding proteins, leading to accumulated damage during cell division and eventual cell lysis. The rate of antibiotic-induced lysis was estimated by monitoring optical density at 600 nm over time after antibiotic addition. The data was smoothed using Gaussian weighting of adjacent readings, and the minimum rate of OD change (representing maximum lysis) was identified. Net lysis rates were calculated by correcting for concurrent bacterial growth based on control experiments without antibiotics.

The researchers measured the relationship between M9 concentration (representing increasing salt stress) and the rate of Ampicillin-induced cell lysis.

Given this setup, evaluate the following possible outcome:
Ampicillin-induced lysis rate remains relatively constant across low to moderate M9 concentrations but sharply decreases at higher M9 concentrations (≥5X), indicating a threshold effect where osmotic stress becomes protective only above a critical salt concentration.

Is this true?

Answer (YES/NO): NO